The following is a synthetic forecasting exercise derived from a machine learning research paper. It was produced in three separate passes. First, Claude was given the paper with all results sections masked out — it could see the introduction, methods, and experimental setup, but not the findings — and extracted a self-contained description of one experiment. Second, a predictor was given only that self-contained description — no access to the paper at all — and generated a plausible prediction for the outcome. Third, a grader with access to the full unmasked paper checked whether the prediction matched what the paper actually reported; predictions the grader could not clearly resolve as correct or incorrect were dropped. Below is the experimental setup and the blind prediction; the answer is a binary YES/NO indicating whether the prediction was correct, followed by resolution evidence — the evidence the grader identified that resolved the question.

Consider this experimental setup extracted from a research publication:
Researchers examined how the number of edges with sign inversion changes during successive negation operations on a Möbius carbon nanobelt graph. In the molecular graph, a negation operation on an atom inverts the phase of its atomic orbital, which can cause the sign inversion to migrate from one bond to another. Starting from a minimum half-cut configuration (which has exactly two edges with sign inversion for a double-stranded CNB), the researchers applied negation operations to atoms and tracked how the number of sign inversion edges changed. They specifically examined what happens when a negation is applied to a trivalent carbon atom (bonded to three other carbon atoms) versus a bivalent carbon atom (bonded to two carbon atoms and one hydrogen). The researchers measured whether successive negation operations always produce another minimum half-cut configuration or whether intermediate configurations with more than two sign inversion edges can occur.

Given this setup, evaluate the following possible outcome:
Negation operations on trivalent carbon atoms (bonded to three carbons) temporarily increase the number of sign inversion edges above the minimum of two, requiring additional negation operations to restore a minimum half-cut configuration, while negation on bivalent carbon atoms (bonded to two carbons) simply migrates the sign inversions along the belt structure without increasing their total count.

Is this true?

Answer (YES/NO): NO